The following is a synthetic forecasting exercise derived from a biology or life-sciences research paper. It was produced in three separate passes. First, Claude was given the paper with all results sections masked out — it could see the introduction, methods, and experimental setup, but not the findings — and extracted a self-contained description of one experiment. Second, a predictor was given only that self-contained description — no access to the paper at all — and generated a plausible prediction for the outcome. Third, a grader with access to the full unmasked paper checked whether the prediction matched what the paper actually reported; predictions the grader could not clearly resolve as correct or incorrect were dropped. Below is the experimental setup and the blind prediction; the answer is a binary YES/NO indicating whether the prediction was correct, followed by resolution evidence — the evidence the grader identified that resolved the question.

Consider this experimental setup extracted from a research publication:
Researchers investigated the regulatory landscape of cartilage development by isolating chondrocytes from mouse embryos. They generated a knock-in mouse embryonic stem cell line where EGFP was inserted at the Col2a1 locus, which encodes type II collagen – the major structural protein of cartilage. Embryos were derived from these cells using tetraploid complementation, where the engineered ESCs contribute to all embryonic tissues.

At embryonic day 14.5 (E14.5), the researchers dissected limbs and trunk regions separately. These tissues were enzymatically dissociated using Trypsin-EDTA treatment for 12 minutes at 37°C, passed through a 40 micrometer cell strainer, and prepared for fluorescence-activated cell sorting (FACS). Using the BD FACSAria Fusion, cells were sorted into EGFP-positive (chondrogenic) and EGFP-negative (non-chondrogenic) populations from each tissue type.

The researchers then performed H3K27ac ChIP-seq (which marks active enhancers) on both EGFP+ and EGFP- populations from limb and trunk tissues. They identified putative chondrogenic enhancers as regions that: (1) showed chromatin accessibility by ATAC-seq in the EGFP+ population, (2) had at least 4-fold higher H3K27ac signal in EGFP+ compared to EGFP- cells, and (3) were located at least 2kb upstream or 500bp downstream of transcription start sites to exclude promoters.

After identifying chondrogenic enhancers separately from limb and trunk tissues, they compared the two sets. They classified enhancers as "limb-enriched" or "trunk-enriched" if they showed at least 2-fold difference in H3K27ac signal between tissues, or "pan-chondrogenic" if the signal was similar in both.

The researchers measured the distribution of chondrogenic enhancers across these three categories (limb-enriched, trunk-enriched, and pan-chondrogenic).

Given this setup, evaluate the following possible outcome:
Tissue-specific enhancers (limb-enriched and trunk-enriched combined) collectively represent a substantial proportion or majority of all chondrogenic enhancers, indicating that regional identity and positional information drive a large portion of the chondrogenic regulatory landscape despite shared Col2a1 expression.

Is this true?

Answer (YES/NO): NO